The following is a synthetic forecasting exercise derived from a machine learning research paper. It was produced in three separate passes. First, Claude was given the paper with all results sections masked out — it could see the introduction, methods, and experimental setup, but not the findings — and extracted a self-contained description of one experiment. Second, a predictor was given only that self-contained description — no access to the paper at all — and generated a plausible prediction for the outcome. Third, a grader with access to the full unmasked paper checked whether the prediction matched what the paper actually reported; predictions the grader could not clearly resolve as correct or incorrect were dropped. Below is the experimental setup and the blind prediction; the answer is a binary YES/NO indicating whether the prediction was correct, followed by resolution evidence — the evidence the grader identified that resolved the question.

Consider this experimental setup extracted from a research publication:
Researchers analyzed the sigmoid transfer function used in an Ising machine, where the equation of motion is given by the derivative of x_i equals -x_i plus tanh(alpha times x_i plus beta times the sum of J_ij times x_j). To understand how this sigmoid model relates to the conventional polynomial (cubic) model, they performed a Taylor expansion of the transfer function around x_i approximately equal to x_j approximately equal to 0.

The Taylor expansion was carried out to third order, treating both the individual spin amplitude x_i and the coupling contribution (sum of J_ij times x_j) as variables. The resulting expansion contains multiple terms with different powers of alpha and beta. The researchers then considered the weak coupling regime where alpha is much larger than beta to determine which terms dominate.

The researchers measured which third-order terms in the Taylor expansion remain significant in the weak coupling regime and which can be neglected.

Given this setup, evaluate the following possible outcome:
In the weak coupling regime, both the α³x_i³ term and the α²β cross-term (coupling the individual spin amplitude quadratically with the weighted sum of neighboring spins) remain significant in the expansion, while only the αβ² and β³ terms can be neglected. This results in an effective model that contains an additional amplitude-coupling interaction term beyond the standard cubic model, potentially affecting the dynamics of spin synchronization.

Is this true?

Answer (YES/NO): NO